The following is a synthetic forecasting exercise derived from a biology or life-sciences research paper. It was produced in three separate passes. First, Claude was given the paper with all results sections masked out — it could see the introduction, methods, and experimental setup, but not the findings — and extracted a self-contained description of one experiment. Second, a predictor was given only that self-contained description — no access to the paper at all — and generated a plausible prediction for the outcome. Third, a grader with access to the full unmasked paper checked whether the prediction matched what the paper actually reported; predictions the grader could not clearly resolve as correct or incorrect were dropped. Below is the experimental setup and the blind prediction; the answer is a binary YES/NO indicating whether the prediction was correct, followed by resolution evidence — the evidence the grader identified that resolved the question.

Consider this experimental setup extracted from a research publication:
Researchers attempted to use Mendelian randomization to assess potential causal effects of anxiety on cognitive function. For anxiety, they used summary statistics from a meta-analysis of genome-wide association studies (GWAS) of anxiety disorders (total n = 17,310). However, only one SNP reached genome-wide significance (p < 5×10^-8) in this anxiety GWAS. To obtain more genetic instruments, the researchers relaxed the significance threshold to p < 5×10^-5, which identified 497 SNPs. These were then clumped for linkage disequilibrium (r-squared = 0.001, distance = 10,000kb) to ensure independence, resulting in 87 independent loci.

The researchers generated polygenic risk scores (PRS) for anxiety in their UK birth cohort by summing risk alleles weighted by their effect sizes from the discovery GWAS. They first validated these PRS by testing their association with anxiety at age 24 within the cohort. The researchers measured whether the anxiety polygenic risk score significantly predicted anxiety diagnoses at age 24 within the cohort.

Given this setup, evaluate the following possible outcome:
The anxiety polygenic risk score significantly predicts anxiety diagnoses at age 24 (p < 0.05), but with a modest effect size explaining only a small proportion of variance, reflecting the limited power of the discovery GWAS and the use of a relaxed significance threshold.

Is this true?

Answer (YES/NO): NO